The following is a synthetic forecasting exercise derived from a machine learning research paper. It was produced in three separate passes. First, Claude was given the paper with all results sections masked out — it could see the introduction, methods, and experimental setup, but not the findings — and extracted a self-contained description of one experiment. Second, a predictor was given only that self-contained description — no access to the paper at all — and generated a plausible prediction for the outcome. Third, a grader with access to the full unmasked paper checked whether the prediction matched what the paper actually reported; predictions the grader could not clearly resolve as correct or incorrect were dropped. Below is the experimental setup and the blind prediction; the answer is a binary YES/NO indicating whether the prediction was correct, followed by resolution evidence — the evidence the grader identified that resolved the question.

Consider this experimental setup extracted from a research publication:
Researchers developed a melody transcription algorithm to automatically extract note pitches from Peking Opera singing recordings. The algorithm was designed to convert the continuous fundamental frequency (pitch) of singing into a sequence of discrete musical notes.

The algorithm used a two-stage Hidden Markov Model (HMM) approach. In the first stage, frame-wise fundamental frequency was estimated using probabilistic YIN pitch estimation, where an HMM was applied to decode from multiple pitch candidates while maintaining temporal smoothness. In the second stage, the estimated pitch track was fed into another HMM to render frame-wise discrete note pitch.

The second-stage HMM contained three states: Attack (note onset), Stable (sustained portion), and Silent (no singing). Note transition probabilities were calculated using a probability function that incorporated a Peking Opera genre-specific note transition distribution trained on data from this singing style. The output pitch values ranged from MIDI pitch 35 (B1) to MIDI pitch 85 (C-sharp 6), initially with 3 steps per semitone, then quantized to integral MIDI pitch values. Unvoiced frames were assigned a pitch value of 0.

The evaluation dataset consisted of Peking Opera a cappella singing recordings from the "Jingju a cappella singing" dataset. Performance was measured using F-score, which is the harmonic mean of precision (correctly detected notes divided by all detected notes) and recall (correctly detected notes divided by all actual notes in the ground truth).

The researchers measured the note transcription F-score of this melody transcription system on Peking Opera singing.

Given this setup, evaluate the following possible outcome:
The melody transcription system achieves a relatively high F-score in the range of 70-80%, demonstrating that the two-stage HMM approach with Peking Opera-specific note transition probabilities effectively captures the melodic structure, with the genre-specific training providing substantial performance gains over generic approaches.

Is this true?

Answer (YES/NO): YES